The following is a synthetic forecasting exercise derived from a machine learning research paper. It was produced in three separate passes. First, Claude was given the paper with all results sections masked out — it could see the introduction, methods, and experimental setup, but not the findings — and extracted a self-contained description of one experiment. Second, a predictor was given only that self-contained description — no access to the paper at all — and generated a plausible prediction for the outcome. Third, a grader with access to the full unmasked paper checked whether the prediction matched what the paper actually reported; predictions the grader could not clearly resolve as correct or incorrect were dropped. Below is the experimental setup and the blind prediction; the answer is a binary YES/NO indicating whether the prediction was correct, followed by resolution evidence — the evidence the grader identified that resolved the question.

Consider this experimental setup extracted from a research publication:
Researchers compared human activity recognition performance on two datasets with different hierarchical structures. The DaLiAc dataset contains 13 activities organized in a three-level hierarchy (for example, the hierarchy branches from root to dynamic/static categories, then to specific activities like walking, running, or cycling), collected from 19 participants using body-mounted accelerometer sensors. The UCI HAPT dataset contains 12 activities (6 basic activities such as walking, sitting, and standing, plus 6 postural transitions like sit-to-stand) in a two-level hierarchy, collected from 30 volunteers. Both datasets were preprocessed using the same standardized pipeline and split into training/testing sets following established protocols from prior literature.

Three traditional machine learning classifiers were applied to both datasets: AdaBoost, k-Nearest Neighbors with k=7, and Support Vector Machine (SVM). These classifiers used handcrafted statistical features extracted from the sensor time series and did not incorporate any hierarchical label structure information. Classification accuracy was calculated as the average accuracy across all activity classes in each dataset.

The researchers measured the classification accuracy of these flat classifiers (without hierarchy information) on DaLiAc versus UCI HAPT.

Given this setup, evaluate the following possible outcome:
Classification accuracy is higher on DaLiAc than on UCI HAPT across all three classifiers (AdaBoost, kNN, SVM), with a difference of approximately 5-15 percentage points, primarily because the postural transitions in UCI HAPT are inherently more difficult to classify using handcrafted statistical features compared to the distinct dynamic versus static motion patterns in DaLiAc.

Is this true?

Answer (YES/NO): NO